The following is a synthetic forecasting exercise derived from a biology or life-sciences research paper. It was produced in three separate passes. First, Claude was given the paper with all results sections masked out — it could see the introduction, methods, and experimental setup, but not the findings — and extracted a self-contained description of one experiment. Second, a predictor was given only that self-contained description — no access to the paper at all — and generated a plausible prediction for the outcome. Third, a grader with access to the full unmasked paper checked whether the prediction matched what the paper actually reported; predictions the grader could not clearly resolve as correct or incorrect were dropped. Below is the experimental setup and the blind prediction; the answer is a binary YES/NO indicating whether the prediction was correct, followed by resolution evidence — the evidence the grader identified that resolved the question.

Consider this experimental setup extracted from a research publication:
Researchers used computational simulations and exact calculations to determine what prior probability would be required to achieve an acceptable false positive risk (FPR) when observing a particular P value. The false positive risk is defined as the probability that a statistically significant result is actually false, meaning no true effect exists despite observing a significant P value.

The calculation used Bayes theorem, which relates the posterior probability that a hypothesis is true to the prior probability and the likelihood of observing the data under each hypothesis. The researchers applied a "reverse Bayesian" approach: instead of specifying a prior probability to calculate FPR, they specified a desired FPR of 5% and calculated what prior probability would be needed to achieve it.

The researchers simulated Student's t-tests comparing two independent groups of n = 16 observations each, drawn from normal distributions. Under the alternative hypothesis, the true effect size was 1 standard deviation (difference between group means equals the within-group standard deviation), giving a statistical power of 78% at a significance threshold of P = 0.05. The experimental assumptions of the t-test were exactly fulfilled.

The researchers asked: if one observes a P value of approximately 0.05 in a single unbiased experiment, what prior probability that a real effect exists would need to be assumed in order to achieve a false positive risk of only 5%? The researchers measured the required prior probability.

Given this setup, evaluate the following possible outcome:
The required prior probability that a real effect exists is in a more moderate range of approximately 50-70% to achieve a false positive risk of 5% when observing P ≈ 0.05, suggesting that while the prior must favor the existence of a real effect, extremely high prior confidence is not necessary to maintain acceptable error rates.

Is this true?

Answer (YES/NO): NO